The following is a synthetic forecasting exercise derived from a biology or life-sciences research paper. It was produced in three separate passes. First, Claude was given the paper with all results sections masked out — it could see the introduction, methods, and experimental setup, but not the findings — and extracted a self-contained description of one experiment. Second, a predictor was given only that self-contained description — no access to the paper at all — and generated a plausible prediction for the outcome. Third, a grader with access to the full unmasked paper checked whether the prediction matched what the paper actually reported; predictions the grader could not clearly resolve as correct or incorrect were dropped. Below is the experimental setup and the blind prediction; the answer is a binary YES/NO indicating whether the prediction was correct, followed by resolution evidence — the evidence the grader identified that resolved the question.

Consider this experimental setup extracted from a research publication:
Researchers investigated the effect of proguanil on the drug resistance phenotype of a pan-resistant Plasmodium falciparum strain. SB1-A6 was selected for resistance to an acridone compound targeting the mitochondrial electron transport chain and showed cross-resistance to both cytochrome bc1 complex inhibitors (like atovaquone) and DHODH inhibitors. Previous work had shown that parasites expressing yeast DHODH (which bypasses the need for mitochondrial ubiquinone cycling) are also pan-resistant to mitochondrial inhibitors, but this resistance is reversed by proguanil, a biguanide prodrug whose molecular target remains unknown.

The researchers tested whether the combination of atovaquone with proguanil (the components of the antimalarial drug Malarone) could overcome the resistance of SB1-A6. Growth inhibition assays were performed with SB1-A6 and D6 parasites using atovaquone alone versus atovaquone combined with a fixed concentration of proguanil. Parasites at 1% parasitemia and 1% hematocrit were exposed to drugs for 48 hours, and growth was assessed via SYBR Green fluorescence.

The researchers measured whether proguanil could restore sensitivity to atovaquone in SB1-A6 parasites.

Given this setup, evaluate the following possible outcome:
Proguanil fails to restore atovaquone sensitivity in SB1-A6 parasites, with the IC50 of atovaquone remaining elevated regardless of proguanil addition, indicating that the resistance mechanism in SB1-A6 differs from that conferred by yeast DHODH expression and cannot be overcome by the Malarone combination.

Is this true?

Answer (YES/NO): NO